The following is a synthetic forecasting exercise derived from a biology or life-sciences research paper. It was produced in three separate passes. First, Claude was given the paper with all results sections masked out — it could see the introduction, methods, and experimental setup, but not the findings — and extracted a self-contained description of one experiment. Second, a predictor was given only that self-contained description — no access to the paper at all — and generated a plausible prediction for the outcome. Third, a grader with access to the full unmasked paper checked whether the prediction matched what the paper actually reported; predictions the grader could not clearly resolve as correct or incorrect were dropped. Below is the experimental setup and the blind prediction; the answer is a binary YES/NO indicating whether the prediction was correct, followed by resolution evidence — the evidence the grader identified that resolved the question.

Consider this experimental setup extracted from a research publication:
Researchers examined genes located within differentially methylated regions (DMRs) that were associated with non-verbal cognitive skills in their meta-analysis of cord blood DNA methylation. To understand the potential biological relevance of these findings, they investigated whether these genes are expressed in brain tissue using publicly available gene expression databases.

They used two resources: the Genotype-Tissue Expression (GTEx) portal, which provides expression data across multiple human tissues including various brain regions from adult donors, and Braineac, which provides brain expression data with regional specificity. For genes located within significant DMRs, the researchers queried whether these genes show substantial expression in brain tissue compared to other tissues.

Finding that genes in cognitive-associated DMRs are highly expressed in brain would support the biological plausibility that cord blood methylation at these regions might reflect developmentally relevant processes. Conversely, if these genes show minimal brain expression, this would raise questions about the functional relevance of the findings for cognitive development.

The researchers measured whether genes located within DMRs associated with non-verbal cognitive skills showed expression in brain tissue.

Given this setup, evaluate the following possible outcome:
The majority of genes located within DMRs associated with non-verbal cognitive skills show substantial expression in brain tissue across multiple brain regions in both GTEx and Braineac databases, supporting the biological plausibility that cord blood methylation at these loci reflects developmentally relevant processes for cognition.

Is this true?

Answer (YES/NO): YES